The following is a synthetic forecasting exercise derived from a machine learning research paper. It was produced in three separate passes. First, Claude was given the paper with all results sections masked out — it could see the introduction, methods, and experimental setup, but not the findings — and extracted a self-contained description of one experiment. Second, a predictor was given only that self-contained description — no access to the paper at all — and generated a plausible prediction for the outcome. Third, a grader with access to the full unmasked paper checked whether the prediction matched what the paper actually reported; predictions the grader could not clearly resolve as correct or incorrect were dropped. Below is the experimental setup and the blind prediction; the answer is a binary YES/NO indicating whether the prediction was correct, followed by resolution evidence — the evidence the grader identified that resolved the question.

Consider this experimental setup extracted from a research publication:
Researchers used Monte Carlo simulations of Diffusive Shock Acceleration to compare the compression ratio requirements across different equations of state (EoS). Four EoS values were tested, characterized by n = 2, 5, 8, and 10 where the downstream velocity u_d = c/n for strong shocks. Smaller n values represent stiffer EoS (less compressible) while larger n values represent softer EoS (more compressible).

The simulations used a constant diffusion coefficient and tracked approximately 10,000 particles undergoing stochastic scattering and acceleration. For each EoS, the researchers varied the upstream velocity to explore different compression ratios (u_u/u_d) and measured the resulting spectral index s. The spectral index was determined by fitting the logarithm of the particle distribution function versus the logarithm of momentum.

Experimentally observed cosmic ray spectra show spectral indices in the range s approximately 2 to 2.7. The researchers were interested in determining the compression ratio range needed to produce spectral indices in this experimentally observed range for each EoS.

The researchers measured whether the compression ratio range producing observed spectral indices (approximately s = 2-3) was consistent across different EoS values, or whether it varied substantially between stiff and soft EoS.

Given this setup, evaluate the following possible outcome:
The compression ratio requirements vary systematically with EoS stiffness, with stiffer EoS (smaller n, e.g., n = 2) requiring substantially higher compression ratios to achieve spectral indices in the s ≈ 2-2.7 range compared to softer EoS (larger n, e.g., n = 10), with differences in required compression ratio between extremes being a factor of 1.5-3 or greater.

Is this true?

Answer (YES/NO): NO